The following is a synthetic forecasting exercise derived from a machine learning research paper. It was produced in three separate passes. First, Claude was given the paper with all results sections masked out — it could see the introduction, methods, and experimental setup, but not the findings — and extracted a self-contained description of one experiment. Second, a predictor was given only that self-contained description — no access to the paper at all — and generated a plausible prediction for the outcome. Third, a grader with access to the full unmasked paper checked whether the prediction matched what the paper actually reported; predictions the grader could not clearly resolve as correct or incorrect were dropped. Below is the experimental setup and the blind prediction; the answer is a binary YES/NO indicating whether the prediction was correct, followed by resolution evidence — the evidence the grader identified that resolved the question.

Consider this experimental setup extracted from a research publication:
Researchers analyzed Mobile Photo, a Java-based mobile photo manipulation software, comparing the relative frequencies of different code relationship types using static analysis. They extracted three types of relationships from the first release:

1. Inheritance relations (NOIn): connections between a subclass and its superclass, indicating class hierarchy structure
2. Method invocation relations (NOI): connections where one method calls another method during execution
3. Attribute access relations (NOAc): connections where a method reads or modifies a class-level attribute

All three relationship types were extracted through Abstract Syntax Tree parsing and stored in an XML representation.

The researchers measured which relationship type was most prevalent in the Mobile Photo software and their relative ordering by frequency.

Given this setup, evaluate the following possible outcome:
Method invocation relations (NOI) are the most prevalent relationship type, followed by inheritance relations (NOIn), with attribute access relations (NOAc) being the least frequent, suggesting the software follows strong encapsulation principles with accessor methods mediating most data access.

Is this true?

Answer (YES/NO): NO